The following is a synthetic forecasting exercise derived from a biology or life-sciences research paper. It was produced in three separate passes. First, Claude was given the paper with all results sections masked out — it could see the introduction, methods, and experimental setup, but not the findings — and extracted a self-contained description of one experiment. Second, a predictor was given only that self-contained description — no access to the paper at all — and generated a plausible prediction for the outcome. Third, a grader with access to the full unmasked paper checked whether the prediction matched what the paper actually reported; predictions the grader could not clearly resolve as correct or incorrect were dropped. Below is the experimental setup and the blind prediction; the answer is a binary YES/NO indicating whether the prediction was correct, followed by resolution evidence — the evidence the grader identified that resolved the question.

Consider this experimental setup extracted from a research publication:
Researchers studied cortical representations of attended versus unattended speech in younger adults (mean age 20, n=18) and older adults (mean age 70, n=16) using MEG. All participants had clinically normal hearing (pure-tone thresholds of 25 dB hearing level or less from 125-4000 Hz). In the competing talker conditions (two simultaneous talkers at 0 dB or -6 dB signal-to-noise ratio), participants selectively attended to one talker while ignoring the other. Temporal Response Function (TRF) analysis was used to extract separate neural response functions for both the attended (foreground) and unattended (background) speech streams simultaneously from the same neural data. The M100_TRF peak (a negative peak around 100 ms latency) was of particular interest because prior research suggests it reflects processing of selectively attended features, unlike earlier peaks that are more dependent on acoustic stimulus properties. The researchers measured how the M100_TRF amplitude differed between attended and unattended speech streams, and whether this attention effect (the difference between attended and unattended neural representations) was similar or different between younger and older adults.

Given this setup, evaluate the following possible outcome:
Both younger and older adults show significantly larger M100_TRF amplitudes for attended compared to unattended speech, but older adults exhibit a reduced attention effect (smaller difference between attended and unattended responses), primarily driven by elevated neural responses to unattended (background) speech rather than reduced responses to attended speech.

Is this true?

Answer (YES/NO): NO